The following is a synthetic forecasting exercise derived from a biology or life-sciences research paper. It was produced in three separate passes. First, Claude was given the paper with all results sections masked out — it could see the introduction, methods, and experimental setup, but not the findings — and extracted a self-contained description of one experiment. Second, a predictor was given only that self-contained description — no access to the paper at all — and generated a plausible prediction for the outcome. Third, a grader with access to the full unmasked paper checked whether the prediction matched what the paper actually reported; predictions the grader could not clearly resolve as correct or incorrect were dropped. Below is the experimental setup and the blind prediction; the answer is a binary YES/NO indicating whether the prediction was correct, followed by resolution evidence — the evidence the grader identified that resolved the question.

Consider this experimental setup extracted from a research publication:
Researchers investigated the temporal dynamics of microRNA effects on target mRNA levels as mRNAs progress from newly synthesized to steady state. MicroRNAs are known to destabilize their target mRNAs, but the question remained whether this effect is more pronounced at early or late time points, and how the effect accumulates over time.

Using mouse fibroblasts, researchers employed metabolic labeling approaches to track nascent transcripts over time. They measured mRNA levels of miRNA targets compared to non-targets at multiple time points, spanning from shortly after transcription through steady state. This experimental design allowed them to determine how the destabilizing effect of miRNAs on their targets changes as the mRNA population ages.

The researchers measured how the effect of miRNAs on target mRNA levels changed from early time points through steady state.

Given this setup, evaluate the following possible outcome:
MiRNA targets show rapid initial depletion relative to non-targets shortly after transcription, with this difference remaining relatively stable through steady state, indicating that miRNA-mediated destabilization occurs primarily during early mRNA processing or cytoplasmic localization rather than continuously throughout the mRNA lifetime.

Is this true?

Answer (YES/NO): NO